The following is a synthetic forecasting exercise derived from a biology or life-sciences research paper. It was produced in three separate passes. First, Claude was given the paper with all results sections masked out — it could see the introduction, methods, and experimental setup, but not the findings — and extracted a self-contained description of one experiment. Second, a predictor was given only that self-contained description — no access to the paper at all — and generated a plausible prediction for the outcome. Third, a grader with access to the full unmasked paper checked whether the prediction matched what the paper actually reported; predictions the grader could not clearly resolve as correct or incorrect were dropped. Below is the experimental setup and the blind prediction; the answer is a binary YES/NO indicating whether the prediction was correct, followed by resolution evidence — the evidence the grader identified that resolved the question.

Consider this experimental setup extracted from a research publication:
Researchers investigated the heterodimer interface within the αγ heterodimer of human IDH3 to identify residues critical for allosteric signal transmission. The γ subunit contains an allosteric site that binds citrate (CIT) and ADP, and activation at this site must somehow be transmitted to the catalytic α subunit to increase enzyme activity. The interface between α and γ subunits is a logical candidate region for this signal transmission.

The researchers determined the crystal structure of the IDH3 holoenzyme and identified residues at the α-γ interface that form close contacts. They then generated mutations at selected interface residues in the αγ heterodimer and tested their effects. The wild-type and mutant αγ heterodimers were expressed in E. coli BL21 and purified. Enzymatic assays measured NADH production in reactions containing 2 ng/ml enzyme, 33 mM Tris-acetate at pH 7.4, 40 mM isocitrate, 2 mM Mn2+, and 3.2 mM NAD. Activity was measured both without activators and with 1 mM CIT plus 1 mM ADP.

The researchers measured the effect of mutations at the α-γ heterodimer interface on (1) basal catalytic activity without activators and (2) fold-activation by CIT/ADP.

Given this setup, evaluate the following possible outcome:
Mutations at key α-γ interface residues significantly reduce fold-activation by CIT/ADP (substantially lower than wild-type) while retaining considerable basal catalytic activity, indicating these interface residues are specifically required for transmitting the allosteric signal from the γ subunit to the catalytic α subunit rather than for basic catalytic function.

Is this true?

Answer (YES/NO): NO